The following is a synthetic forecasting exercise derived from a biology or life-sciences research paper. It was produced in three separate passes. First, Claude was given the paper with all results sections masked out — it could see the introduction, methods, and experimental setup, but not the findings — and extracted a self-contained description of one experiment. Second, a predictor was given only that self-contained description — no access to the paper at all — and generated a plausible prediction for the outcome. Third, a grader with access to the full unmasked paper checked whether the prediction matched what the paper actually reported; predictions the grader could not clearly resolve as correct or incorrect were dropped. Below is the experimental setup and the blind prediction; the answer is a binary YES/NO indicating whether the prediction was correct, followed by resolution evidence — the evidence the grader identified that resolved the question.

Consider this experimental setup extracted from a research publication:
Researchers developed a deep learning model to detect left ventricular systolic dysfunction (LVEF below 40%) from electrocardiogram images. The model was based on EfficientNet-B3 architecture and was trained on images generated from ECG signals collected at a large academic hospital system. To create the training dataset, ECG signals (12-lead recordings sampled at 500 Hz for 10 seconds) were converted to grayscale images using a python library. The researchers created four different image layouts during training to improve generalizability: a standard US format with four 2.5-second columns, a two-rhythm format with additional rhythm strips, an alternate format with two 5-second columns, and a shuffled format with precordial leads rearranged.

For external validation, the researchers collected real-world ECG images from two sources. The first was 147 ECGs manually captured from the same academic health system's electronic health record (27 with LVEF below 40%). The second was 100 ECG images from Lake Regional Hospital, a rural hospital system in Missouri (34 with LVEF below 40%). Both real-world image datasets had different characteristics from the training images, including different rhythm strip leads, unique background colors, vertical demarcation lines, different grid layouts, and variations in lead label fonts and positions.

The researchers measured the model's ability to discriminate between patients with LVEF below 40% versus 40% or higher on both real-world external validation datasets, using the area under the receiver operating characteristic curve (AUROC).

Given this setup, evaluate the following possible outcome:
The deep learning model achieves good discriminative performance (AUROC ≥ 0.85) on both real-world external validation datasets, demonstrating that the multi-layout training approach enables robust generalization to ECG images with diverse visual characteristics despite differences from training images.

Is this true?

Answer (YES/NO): YES